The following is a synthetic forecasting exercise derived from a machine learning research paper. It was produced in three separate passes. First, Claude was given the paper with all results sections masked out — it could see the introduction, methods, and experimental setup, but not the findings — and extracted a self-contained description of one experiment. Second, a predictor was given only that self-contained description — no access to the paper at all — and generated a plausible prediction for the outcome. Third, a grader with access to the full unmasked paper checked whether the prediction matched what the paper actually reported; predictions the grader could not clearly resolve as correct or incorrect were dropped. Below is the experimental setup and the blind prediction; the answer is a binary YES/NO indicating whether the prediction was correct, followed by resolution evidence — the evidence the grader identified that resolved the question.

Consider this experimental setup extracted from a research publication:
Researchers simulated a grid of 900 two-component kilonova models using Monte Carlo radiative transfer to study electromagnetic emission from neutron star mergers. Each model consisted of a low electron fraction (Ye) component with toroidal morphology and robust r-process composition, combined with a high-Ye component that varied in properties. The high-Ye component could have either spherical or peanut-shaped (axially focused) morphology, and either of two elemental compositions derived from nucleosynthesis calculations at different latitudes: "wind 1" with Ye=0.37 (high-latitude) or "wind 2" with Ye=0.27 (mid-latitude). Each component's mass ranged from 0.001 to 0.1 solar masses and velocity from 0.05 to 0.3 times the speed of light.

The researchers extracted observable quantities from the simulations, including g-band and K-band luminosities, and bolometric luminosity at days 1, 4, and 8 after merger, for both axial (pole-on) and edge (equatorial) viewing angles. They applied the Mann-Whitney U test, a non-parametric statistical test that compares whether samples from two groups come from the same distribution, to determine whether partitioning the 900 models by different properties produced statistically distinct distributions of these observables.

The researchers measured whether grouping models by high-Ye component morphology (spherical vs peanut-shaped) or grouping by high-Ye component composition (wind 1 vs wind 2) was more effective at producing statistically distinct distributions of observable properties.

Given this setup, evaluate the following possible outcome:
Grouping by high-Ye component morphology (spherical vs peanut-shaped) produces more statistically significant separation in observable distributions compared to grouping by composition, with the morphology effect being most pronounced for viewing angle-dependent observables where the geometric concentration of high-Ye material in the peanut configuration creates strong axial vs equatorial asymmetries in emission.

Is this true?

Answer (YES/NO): NO